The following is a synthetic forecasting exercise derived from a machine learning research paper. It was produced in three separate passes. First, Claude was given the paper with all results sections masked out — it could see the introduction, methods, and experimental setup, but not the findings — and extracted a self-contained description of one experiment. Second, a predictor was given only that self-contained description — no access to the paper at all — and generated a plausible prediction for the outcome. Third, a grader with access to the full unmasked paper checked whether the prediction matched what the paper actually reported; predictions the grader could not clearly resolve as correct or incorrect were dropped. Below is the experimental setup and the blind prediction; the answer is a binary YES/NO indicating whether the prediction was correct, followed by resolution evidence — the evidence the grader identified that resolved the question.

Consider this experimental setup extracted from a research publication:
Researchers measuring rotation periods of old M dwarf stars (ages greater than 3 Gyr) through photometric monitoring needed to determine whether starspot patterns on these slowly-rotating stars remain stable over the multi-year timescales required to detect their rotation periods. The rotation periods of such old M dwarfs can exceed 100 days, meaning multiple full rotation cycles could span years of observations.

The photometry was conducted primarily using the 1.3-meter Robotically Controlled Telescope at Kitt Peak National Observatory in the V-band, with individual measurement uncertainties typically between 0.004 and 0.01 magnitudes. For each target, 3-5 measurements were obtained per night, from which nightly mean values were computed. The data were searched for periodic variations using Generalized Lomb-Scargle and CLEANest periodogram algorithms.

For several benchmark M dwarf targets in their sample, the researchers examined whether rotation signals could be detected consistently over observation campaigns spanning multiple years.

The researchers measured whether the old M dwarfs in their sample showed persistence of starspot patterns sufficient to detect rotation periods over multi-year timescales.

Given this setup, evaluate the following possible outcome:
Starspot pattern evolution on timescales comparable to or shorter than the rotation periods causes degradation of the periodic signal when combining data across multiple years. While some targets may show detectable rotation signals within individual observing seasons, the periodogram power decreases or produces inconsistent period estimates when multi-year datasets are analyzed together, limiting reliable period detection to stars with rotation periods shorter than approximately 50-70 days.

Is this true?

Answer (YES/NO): NO